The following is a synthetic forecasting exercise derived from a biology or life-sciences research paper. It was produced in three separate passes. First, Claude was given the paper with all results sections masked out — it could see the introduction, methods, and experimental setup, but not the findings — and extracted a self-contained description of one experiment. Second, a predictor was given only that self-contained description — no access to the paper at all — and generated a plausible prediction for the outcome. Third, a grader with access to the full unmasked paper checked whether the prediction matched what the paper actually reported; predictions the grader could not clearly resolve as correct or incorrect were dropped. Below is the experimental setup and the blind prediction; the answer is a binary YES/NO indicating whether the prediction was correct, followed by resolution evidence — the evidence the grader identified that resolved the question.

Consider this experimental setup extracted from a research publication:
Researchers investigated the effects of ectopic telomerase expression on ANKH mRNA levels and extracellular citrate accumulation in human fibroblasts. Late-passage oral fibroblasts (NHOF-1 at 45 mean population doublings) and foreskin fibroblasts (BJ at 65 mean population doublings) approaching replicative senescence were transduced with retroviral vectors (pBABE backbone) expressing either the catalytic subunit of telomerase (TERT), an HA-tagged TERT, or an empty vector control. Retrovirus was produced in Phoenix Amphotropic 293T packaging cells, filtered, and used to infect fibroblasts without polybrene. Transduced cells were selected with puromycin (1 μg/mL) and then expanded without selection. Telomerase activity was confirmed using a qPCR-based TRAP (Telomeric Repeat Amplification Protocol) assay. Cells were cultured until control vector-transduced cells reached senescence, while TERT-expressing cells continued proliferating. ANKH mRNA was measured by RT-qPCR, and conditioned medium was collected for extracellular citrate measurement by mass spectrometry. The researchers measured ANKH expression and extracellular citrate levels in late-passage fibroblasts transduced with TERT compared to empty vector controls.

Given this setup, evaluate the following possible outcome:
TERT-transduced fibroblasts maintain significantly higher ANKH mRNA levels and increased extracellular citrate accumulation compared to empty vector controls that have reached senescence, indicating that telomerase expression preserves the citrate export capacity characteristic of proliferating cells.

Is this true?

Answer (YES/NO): NO